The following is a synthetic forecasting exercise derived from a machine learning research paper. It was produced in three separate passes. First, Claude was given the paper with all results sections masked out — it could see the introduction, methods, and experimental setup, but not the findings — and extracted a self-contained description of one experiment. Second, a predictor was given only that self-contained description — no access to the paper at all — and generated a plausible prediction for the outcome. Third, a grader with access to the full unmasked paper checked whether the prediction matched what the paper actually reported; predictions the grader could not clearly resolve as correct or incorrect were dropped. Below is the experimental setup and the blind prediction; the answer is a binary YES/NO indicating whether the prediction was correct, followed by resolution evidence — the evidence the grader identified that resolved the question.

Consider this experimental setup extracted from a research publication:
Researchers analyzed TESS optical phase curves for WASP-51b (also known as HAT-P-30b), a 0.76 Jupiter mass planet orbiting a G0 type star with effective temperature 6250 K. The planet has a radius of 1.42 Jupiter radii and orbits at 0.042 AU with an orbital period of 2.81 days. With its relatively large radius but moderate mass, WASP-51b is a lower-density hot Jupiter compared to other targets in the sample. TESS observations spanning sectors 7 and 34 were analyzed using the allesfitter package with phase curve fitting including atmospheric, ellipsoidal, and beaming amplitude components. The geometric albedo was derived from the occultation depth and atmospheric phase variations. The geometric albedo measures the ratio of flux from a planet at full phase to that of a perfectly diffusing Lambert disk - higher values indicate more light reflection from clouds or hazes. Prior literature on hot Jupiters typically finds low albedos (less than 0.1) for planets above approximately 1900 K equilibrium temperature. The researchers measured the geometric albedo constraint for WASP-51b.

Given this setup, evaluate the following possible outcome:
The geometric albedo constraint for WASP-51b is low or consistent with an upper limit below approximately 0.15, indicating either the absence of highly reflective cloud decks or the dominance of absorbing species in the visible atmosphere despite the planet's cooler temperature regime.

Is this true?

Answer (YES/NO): NO